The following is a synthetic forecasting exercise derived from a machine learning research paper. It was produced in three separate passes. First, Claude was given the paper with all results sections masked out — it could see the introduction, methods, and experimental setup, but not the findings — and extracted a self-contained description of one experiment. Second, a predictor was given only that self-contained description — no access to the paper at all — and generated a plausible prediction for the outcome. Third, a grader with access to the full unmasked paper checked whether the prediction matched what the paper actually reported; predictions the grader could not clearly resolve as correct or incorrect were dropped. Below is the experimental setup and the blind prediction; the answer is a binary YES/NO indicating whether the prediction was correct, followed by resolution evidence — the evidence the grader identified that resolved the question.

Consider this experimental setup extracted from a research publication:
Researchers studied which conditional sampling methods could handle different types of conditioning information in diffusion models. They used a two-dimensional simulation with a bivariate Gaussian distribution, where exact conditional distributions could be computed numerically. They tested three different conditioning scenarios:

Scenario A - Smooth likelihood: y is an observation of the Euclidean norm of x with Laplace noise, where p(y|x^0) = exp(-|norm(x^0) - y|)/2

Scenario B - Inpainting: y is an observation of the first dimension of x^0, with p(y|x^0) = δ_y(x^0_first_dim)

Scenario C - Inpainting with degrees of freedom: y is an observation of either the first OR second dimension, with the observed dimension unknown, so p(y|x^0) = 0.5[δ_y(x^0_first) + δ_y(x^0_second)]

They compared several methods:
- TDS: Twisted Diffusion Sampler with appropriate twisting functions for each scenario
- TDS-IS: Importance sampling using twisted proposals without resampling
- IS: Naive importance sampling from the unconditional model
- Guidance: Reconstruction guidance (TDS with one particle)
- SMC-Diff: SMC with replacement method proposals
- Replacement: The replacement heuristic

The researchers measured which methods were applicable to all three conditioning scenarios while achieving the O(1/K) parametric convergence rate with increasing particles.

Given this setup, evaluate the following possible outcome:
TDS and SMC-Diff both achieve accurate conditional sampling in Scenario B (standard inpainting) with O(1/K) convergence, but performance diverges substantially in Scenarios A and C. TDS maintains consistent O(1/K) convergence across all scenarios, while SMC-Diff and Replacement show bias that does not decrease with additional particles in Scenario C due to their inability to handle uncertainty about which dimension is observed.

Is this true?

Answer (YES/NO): NO